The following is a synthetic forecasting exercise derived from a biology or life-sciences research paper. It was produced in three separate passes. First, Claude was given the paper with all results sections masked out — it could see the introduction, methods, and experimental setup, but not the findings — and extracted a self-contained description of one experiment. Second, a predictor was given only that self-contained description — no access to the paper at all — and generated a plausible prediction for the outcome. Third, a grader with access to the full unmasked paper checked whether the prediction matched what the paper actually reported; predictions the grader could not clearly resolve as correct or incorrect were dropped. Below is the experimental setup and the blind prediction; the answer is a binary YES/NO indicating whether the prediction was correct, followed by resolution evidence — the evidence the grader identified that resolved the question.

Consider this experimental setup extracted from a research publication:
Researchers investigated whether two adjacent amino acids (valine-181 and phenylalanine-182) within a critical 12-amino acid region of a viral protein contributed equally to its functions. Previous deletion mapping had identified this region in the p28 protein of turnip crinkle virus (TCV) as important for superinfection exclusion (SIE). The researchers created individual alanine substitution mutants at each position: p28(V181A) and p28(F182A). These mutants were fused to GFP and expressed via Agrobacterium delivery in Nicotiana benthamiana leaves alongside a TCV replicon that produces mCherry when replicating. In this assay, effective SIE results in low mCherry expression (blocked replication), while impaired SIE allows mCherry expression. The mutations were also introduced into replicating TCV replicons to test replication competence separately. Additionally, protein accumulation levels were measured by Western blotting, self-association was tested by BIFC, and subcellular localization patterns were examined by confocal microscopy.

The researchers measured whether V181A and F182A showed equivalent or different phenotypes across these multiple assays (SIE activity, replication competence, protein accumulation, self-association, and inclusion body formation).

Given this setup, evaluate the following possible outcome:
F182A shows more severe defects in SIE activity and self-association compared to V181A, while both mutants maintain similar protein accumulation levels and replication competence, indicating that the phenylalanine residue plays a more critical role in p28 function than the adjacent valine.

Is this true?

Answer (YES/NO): NO